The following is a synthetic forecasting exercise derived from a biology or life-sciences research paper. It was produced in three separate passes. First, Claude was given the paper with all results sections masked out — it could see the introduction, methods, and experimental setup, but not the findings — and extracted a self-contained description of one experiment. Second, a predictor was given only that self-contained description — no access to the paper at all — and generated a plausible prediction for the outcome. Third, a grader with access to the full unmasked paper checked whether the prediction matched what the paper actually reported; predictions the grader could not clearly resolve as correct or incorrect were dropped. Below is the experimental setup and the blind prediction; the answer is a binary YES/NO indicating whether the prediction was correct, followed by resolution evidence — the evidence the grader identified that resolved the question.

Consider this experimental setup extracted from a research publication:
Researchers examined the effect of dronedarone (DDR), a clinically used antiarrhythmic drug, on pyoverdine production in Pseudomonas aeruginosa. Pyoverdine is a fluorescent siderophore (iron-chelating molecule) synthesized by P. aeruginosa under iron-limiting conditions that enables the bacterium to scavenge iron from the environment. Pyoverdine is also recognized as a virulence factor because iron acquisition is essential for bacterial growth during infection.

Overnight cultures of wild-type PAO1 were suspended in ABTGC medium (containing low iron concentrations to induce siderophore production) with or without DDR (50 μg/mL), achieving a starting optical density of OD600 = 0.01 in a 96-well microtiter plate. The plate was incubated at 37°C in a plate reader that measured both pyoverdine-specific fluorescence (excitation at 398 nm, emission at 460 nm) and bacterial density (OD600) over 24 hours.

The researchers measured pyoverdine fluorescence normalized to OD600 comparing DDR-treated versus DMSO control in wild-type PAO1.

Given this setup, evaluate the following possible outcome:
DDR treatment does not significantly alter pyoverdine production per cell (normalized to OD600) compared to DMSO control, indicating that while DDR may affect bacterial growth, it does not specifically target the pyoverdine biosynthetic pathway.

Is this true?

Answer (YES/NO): NO